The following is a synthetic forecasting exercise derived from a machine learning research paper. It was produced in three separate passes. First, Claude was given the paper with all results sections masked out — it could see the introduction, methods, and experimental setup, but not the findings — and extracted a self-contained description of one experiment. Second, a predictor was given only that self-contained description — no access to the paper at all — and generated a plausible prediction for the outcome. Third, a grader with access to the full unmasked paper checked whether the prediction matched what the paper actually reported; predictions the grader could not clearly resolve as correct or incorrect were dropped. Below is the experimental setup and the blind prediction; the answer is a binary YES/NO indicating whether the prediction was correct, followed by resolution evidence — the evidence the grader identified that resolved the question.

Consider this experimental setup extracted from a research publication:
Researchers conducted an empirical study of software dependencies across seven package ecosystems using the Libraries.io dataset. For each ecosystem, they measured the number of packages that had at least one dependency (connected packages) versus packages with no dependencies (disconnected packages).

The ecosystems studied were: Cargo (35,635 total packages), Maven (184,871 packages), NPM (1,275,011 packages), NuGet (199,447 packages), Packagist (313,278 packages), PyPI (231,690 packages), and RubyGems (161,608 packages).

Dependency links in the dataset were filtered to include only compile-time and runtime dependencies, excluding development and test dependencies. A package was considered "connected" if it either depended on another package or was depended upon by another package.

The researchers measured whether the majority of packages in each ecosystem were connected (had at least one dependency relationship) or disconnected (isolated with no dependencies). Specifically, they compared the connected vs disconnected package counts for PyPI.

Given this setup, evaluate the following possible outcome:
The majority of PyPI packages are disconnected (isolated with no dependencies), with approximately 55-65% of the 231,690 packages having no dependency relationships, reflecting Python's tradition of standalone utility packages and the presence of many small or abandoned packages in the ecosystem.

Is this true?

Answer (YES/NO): NO